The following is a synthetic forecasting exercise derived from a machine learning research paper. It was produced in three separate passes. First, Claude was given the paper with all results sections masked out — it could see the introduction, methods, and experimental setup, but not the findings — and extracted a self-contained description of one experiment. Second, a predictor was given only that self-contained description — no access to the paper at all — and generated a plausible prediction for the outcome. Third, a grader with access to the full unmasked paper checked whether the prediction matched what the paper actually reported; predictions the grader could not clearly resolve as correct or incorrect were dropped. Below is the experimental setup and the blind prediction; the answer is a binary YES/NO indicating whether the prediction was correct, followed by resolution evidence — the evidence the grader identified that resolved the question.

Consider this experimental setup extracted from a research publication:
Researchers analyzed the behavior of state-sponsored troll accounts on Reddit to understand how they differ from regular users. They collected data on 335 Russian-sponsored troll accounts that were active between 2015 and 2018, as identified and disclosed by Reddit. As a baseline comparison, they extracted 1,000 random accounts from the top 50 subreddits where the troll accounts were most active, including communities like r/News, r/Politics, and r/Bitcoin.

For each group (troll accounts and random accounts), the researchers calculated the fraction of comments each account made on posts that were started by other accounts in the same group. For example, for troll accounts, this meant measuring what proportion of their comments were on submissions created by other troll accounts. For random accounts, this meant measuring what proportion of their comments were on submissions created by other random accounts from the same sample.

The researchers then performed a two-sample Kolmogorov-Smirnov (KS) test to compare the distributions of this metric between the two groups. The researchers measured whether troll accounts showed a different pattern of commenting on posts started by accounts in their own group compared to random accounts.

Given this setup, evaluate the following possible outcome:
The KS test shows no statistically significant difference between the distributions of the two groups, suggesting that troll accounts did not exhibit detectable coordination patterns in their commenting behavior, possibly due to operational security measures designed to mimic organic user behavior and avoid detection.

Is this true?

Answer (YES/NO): NO